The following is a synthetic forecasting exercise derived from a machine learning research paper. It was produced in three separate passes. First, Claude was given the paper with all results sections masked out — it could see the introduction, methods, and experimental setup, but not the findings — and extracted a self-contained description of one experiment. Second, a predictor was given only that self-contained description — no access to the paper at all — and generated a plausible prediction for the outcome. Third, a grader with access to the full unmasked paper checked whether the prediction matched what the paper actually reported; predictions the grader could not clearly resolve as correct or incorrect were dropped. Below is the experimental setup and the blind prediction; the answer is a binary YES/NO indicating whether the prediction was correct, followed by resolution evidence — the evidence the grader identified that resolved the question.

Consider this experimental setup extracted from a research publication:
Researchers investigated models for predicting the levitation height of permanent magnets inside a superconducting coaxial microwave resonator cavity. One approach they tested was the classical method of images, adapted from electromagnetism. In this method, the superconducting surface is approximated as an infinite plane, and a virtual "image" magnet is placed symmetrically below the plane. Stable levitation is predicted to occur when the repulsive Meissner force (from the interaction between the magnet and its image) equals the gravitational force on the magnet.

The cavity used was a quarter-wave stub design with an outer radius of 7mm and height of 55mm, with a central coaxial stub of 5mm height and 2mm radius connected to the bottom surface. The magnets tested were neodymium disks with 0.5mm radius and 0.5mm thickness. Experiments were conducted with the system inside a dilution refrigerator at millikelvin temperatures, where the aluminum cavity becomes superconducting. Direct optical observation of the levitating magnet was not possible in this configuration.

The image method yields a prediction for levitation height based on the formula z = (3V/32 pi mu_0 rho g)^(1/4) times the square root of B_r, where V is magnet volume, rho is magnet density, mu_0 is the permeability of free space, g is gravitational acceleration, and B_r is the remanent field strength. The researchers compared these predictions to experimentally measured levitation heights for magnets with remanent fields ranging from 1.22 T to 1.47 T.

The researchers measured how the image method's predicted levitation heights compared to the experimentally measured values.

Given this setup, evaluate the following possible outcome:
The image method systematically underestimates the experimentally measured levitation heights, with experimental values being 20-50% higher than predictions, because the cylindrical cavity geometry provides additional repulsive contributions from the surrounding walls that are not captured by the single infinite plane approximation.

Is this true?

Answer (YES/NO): NO